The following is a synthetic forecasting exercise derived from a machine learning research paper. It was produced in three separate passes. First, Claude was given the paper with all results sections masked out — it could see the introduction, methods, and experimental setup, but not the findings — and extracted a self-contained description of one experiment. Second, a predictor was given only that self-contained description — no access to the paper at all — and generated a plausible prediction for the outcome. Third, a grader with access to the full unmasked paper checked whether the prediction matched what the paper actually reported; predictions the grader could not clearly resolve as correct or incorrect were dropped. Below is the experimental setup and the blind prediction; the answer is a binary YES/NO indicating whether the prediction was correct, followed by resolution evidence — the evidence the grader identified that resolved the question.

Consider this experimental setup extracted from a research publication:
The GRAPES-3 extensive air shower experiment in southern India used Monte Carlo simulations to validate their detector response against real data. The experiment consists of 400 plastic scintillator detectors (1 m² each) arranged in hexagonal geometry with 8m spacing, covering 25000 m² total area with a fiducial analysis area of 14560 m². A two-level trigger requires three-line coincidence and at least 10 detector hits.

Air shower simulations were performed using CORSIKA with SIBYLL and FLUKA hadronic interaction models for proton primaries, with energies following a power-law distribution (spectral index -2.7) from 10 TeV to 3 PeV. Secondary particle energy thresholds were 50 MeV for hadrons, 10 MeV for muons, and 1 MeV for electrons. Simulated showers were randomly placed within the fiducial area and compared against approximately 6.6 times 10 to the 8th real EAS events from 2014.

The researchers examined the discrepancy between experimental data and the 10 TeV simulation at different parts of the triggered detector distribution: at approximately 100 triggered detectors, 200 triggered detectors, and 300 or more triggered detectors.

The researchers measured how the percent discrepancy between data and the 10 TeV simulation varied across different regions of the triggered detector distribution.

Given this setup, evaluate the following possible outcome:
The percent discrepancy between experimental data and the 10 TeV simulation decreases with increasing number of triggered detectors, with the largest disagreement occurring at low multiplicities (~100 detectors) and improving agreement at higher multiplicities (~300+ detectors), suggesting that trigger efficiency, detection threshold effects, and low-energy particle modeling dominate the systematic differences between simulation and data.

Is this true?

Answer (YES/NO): YES